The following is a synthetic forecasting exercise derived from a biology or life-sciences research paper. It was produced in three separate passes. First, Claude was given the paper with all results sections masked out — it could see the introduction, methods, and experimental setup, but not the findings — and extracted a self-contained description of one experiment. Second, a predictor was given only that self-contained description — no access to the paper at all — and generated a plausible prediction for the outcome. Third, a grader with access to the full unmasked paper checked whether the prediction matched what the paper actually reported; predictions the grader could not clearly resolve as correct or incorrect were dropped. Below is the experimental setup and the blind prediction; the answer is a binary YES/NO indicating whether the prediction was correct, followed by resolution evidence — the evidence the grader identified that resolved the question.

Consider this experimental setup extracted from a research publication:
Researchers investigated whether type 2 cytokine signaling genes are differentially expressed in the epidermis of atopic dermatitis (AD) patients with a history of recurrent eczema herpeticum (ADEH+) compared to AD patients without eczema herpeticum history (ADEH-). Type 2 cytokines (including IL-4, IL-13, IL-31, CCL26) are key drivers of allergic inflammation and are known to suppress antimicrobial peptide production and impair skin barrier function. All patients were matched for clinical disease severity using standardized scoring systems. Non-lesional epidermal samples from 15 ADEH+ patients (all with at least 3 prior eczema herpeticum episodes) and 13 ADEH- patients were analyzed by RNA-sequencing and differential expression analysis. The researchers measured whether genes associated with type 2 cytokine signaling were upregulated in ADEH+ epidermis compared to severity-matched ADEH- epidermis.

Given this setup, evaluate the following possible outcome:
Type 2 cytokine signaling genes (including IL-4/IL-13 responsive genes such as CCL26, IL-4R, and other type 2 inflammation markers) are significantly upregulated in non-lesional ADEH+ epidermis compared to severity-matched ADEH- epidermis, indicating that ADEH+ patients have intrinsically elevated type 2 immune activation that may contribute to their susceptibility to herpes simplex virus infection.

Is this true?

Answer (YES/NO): YES